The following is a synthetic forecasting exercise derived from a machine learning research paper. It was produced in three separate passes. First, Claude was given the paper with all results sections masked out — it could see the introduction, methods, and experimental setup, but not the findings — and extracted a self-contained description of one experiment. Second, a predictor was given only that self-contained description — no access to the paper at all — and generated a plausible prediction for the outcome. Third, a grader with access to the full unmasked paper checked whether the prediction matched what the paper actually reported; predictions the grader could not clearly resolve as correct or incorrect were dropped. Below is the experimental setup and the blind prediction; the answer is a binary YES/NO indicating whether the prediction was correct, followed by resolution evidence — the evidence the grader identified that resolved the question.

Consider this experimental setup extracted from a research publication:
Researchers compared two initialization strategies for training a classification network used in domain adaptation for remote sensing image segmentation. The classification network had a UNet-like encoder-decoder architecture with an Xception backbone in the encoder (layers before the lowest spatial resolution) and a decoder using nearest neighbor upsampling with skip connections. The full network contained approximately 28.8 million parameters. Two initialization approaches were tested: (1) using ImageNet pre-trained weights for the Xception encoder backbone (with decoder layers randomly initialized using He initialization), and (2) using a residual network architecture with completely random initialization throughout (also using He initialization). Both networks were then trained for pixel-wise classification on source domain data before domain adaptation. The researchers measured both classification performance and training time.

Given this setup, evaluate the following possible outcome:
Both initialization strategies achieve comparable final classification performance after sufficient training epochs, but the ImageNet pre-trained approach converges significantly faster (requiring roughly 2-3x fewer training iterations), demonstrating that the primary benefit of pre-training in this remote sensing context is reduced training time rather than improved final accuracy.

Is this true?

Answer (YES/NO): NO